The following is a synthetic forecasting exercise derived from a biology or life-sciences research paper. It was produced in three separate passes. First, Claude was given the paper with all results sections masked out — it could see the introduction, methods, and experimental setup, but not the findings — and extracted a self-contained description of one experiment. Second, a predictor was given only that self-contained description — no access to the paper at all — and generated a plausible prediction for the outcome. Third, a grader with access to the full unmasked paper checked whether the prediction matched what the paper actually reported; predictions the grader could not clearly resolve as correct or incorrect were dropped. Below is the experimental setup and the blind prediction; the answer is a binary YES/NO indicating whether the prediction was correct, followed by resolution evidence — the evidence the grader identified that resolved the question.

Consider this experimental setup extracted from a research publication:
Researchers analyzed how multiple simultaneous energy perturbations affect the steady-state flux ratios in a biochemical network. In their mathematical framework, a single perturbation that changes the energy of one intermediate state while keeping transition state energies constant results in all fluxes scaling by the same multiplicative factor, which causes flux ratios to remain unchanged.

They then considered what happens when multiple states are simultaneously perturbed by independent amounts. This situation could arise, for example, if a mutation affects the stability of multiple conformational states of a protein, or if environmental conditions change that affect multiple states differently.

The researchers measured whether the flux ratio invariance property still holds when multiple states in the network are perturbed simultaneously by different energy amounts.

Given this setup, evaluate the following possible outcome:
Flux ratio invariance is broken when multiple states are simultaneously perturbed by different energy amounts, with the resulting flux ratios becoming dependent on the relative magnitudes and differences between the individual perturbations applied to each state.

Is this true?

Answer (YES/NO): NO